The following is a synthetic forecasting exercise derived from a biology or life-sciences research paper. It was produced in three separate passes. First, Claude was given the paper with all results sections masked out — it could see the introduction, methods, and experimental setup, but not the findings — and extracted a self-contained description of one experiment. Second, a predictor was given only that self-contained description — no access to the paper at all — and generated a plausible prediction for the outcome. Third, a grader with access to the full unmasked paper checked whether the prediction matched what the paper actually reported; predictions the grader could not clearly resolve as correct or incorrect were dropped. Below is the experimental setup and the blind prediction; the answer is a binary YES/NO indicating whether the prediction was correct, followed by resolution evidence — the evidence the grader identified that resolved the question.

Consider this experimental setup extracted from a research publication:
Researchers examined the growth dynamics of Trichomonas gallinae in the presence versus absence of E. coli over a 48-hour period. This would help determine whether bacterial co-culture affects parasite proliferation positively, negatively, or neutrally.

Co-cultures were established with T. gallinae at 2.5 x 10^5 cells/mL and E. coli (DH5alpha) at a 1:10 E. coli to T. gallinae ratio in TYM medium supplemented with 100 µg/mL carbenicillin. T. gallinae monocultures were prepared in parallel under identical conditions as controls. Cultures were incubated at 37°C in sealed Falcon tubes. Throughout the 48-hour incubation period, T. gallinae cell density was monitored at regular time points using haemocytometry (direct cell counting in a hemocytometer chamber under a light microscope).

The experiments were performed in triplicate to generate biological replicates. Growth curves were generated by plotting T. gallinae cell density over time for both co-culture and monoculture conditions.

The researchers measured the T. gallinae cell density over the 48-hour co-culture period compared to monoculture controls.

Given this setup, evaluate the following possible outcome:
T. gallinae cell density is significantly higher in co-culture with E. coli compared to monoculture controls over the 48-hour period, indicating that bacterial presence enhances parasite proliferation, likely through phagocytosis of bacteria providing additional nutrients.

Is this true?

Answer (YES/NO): NO